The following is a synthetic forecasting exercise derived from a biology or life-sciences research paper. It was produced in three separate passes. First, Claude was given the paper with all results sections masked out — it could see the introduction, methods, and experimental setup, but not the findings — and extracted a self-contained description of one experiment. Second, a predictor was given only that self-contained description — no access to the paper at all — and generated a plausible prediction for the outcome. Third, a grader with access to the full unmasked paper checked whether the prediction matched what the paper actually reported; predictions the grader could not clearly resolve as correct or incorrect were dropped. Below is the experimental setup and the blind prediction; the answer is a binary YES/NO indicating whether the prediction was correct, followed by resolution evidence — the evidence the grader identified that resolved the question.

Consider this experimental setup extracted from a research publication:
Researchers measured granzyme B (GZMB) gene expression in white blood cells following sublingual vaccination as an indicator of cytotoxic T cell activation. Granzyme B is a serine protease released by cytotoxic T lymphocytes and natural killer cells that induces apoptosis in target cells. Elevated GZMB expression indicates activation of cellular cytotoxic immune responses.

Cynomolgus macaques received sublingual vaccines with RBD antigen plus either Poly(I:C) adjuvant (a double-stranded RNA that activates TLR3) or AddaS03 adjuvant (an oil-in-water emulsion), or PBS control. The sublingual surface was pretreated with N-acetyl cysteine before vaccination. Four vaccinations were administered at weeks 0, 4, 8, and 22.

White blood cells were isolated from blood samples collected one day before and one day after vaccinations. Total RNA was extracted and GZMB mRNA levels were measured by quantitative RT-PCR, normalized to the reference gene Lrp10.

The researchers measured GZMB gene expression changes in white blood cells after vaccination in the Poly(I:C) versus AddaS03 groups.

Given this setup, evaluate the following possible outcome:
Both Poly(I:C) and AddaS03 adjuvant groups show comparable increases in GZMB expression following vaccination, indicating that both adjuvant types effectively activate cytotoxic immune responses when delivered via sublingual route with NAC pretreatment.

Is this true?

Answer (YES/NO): NO